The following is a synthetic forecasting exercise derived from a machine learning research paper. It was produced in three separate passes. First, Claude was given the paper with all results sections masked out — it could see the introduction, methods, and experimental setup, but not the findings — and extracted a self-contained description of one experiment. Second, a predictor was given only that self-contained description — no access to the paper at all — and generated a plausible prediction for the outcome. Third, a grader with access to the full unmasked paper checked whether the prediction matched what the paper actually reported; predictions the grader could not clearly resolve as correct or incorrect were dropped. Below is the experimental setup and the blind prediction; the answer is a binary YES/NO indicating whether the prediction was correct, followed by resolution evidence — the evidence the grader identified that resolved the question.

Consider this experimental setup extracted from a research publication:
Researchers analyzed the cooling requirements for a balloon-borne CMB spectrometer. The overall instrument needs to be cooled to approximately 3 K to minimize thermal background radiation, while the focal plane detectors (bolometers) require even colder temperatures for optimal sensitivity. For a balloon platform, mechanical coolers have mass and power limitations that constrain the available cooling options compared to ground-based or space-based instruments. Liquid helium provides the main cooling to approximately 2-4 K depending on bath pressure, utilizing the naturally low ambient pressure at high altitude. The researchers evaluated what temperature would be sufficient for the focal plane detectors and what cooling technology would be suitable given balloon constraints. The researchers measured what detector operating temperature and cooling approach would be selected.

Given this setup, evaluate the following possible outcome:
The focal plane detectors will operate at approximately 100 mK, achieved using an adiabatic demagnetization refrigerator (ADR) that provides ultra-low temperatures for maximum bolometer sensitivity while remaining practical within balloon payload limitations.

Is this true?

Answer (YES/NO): NO